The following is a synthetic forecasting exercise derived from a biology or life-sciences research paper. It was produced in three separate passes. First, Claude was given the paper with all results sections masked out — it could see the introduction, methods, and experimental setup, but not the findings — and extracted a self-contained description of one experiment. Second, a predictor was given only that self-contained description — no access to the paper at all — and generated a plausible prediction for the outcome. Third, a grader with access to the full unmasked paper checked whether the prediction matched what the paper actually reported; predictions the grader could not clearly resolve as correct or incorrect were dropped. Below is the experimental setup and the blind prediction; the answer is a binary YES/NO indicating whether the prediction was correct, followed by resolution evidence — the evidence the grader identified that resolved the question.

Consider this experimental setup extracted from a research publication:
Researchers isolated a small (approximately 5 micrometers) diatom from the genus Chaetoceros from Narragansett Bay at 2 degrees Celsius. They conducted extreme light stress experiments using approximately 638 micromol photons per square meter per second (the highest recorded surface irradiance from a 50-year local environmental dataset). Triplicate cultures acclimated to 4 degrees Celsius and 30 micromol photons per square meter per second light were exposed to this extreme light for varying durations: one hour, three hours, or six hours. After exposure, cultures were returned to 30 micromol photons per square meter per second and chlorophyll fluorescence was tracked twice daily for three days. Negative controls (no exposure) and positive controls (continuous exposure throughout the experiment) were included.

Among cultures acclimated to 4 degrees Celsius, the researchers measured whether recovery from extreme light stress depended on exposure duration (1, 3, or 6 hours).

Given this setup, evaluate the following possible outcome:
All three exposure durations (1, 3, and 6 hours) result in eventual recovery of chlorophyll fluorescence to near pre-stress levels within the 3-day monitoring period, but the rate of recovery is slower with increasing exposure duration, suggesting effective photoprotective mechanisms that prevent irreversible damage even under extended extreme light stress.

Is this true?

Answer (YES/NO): NO